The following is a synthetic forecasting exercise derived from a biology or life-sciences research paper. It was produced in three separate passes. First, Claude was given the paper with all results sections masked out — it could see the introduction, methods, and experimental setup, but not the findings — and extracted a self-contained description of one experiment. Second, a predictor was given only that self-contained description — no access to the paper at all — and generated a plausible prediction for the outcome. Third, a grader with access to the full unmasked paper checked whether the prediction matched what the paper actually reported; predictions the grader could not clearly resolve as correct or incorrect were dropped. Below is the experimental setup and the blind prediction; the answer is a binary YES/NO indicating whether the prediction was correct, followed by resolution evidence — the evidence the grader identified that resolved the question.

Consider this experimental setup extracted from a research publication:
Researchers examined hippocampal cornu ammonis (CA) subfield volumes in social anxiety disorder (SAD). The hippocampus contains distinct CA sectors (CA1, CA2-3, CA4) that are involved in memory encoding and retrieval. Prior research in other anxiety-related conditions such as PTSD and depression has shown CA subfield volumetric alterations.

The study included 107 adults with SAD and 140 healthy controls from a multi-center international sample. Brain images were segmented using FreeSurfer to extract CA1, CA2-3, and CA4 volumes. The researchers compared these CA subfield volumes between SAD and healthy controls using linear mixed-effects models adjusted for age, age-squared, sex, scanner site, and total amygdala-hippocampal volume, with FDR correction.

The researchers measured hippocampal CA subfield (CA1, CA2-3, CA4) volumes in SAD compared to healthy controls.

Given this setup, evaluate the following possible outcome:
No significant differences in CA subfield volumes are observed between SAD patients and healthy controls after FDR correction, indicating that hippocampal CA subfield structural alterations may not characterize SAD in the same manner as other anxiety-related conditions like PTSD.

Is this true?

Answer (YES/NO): NO